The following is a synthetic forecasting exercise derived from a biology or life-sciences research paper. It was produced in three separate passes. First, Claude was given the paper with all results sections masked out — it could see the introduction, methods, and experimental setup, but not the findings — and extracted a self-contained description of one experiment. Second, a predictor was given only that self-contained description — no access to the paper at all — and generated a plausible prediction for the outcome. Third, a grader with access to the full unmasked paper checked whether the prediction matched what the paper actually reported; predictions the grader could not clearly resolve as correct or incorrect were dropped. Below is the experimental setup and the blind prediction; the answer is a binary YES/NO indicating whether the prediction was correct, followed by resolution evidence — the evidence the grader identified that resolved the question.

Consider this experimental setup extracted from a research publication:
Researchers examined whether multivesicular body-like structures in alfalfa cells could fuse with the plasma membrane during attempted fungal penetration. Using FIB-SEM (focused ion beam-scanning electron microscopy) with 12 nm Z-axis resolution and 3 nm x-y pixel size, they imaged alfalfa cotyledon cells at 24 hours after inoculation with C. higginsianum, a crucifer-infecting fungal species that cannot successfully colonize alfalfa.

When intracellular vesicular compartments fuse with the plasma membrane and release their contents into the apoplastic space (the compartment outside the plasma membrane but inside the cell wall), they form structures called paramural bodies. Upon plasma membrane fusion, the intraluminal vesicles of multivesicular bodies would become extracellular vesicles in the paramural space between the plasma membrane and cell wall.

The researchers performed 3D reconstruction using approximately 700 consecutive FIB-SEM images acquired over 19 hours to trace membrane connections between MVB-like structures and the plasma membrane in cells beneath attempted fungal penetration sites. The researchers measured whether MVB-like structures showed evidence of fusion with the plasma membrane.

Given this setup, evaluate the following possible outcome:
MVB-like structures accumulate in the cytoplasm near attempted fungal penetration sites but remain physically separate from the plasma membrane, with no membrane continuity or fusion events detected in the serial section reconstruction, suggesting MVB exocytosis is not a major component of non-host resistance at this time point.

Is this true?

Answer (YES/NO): NO